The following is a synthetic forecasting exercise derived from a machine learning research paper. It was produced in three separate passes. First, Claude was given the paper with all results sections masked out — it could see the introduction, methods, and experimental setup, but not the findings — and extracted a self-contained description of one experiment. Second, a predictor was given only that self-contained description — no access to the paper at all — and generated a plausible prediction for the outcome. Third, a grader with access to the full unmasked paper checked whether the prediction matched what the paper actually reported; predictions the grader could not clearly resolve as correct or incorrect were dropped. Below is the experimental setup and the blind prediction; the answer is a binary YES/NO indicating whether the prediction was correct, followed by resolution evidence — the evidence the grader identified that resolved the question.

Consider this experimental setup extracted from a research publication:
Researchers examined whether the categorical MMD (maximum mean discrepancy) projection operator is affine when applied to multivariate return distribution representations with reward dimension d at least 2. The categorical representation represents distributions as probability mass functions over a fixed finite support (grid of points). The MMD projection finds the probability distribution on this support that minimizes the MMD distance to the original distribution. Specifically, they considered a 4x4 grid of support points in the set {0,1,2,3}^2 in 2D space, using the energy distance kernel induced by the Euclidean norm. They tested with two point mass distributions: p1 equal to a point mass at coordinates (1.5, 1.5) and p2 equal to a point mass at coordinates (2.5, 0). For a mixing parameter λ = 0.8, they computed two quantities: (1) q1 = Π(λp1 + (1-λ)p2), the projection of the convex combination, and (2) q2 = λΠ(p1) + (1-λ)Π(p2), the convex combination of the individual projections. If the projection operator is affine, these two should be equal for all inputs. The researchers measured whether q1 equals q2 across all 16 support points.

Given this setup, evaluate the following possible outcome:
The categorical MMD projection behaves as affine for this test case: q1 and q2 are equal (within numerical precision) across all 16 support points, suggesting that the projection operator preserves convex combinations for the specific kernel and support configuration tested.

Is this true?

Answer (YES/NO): NO